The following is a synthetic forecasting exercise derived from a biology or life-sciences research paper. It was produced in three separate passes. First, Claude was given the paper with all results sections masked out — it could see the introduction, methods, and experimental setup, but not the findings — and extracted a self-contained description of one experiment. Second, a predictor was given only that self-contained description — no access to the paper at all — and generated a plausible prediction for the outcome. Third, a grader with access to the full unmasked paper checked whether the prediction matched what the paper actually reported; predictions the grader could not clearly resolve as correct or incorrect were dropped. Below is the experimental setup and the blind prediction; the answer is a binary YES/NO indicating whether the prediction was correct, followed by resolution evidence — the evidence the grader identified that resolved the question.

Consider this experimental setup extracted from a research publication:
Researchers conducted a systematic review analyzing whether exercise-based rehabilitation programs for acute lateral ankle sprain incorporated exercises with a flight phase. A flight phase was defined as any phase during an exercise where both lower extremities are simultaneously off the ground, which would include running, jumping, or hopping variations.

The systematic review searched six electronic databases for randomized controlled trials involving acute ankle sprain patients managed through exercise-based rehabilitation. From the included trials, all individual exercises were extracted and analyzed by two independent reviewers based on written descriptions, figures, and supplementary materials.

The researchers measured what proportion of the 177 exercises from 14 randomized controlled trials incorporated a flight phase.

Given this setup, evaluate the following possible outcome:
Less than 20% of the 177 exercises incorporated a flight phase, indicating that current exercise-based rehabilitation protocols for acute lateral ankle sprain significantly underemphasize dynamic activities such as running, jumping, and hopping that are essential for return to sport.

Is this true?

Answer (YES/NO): YES